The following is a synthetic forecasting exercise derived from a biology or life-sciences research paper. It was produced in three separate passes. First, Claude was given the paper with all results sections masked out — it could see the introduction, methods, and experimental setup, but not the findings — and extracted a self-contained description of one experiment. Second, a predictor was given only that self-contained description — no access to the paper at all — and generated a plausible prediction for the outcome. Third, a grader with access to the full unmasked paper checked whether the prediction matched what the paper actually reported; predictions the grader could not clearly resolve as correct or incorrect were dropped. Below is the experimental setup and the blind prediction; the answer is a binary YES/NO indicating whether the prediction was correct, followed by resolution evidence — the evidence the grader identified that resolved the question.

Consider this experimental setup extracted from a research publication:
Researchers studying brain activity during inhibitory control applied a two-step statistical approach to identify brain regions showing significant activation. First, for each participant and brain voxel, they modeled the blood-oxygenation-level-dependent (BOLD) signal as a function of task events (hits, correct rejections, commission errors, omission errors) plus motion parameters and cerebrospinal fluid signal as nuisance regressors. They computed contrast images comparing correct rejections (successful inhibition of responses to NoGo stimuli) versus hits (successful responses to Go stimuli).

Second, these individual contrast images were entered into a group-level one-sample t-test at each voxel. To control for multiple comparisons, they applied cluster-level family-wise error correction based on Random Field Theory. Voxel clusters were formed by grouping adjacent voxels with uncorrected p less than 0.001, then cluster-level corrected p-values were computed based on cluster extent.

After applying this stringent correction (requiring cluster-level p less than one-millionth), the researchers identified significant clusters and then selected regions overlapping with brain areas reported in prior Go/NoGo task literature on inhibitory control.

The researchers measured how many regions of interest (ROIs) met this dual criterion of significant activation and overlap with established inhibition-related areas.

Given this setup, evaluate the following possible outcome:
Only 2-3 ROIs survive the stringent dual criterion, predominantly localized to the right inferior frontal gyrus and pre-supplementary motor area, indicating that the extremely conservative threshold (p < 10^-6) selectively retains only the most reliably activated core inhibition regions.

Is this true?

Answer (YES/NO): NO